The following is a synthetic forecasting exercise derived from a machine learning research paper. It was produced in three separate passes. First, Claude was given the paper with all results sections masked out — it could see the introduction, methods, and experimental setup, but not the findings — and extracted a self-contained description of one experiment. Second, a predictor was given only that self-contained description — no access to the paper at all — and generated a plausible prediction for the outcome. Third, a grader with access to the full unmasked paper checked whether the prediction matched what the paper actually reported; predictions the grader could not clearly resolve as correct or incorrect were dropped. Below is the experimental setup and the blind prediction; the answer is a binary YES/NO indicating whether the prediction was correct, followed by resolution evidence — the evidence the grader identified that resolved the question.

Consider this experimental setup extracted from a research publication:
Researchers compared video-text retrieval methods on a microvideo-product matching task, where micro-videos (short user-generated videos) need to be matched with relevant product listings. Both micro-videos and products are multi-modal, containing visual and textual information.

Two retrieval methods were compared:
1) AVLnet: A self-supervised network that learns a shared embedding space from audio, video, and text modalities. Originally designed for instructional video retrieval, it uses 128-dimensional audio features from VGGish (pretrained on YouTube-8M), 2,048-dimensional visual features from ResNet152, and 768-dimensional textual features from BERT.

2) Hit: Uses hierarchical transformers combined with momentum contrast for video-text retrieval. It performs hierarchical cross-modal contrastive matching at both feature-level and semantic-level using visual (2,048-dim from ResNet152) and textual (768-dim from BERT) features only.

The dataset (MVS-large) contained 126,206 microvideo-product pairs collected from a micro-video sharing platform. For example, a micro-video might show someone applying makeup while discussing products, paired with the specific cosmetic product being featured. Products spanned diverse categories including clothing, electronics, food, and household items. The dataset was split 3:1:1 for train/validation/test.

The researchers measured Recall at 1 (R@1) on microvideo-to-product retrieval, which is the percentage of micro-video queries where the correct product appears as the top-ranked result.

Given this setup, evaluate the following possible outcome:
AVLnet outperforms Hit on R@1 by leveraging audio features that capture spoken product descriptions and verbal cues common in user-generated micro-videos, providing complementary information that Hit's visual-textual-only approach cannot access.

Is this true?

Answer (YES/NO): NO